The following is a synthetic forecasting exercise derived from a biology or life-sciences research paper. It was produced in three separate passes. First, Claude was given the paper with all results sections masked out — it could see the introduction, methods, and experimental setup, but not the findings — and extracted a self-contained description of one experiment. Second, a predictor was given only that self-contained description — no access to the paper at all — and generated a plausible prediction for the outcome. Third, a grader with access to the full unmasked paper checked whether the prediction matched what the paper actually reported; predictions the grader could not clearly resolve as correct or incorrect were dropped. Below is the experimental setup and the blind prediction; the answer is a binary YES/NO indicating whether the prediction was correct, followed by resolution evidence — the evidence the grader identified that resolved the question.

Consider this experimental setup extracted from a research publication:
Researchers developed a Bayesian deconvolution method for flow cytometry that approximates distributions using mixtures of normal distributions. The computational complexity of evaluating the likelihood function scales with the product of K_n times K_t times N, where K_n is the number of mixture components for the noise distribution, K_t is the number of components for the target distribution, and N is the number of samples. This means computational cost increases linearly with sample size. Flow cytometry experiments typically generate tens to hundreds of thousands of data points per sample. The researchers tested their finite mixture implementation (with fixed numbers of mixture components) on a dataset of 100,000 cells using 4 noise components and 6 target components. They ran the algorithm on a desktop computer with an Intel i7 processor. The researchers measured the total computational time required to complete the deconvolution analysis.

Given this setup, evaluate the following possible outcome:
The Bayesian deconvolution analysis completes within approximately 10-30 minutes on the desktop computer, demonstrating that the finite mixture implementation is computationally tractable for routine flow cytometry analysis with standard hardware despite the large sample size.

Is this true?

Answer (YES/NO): YES